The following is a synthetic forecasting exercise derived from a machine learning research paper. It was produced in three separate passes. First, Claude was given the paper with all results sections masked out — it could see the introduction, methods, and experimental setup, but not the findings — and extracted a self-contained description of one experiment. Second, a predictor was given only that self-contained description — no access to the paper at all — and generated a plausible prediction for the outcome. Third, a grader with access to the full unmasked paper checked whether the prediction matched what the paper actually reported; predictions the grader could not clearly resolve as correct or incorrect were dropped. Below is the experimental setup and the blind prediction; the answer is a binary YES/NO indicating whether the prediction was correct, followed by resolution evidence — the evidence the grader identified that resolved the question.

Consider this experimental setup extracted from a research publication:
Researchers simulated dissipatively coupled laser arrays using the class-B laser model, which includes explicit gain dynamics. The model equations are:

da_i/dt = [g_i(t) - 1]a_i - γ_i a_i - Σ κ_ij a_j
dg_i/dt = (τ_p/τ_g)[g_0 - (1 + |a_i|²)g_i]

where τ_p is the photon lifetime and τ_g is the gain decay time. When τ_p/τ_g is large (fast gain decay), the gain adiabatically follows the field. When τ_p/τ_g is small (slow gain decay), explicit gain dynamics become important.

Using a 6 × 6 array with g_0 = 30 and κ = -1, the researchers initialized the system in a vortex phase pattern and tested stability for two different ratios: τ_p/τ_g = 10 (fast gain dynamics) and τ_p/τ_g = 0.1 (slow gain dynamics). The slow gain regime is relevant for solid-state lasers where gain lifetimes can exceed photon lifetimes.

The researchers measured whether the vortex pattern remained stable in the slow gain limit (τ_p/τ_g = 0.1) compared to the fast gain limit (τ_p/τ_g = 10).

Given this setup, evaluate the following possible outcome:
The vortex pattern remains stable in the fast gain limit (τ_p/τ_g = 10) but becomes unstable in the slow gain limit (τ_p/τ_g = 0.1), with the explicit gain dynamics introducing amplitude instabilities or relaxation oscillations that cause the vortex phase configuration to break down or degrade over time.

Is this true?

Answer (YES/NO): YES